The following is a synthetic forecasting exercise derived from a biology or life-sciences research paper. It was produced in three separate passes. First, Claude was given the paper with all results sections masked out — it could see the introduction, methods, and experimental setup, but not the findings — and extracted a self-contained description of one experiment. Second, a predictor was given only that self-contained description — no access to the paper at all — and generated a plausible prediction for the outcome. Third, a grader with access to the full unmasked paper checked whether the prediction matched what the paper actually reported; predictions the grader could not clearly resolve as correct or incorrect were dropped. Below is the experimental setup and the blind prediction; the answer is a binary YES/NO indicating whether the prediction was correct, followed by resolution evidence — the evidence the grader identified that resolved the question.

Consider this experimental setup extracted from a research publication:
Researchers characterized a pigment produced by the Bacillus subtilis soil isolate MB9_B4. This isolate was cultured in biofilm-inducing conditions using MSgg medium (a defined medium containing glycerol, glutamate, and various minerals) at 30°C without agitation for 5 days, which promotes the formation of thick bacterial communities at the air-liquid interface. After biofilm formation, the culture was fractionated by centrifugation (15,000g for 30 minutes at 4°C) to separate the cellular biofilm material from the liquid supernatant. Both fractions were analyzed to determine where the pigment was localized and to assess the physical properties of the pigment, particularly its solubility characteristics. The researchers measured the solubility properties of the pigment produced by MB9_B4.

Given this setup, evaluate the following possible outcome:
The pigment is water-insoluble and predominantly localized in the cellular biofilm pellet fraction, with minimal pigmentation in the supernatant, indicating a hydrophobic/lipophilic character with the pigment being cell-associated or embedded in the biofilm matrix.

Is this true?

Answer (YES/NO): NO